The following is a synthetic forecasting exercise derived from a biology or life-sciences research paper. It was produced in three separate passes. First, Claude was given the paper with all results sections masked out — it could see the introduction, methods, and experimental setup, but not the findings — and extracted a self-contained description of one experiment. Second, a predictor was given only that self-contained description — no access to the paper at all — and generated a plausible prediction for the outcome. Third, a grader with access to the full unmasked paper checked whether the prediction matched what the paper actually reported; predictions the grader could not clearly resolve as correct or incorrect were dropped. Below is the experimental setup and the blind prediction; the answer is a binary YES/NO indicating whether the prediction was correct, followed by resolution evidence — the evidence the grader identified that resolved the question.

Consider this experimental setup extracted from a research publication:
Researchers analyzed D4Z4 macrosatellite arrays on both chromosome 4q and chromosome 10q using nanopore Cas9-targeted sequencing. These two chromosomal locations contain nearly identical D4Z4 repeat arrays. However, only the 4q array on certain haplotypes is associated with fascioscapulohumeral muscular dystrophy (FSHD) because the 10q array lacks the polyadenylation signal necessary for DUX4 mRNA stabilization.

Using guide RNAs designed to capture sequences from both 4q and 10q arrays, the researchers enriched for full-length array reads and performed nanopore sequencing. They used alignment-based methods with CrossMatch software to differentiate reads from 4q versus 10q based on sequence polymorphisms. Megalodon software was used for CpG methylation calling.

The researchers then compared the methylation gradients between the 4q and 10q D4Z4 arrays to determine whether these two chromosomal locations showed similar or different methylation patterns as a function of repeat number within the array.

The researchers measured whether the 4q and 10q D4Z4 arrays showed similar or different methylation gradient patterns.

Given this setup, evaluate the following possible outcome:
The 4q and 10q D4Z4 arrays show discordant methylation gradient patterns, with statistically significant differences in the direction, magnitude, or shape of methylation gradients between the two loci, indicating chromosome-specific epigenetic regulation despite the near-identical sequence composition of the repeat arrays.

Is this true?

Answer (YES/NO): NO